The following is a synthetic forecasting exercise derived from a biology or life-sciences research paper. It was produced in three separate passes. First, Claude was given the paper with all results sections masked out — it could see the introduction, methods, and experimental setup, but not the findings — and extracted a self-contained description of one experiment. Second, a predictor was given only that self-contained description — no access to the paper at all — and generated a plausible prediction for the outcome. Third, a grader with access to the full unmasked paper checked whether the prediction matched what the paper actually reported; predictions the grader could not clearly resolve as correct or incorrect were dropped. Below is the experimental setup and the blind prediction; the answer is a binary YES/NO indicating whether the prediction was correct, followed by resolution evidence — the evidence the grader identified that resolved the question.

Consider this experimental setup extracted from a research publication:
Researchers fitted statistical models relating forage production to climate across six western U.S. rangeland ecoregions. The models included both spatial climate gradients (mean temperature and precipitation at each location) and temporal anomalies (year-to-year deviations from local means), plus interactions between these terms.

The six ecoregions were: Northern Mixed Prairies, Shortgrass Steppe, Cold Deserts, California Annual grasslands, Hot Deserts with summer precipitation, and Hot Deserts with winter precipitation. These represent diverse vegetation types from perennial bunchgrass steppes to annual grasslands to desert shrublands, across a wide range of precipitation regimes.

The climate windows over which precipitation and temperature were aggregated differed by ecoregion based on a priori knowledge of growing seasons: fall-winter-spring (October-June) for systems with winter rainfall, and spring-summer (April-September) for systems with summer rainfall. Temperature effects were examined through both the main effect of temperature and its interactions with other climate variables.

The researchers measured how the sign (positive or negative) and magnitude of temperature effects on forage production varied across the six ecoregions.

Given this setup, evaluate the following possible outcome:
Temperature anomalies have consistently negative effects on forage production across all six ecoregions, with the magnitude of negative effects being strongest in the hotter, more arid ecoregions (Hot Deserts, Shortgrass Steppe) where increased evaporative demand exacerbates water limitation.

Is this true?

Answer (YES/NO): NO